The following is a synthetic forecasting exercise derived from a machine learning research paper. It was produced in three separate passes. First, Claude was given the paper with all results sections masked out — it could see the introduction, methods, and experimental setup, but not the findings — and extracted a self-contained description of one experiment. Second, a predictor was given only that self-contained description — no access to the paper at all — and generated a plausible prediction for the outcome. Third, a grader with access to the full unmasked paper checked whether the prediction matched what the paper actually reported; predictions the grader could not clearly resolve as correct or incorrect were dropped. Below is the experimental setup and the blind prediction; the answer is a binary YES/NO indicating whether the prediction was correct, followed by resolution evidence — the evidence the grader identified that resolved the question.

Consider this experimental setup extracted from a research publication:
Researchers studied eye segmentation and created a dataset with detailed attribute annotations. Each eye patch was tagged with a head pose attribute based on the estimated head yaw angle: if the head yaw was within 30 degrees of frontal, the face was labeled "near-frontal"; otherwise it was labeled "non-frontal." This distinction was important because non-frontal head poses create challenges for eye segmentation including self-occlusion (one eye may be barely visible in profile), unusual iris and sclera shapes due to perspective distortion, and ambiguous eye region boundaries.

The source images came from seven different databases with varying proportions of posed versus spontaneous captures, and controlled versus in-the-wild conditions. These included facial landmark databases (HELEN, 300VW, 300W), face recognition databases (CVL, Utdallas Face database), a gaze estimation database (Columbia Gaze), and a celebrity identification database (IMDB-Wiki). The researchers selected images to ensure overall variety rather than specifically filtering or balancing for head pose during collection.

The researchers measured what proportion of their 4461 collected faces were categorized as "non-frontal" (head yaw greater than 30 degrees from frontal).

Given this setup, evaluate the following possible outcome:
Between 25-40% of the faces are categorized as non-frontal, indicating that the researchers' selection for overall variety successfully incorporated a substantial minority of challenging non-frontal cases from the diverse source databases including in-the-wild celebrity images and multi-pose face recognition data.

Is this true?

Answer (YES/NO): NO